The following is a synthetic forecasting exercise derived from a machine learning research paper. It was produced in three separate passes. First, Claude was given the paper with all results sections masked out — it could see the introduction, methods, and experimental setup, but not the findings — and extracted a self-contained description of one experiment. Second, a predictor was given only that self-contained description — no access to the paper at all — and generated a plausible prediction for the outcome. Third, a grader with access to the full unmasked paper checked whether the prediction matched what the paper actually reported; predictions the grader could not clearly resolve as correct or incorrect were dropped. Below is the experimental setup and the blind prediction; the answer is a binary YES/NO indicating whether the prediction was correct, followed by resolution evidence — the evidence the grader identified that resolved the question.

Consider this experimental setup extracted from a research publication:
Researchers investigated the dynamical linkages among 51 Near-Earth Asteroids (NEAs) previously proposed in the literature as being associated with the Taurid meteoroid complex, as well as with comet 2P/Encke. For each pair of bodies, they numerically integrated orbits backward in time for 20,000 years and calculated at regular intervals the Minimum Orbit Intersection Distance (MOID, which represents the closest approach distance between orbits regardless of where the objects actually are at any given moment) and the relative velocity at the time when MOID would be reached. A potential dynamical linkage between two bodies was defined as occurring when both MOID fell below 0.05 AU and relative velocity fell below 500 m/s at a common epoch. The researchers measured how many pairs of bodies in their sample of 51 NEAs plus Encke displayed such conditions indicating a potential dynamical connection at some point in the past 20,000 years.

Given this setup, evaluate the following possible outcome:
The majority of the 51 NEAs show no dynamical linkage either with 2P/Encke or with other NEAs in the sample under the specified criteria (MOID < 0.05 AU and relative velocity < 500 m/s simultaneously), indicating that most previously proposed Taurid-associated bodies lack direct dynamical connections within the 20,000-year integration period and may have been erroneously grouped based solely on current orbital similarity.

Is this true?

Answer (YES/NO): YES